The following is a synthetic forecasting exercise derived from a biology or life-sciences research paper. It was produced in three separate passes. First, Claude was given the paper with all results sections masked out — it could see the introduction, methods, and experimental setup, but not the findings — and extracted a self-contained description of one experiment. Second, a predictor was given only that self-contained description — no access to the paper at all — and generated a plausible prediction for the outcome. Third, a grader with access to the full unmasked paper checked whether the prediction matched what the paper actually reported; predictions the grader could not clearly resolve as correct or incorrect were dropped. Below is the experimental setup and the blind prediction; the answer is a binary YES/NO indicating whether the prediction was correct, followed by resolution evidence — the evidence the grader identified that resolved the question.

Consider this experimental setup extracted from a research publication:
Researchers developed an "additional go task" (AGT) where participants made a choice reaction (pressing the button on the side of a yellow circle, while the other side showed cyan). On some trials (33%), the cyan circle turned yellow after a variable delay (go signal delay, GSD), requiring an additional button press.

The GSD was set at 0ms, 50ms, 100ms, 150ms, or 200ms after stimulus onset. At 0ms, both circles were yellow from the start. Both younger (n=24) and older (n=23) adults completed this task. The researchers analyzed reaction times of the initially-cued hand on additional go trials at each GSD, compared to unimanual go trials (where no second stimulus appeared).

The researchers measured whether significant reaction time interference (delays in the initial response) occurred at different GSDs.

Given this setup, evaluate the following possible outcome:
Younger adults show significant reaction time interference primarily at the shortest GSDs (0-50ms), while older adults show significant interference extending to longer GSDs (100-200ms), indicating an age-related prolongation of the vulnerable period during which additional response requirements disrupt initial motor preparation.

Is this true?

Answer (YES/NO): NO